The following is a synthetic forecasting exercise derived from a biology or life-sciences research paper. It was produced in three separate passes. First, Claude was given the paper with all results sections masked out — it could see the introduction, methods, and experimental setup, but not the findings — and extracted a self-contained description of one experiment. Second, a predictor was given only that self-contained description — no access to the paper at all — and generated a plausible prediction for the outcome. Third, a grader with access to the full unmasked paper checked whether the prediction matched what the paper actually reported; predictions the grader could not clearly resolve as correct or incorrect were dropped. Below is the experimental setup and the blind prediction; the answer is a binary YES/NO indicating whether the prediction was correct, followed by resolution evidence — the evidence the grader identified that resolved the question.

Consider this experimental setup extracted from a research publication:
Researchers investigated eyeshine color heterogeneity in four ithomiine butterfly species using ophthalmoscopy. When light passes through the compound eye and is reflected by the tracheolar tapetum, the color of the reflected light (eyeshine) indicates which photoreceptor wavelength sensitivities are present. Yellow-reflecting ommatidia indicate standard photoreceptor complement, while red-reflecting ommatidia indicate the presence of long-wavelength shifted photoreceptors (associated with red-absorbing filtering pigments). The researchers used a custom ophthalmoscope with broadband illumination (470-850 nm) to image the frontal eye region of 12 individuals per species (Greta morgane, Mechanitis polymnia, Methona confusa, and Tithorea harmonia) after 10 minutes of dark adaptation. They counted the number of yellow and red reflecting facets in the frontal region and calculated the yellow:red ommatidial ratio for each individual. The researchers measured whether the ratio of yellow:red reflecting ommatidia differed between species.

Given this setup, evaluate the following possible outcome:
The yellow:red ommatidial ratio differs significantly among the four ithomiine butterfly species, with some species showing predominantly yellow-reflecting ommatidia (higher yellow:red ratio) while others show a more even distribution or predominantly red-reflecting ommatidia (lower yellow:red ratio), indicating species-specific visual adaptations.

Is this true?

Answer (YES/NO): YES